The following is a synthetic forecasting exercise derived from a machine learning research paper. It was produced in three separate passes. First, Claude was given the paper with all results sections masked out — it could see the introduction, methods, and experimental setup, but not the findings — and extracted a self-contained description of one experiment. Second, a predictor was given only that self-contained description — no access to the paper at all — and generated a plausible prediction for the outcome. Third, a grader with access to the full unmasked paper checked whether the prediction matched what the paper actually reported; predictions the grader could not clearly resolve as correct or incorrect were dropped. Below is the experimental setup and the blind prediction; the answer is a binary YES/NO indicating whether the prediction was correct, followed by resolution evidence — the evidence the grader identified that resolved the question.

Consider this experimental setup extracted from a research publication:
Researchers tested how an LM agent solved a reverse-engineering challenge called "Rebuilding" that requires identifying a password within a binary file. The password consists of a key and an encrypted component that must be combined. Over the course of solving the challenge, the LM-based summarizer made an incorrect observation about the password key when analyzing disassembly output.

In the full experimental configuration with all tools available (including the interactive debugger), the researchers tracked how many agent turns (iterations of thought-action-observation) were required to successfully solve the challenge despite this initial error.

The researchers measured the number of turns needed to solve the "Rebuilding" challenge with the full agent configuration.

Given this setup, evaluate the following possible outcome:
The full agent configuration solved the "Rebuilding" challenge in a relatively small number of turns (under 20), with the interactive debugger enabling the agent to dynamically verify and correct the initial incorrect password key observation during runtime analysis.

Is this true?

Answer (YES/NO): YES